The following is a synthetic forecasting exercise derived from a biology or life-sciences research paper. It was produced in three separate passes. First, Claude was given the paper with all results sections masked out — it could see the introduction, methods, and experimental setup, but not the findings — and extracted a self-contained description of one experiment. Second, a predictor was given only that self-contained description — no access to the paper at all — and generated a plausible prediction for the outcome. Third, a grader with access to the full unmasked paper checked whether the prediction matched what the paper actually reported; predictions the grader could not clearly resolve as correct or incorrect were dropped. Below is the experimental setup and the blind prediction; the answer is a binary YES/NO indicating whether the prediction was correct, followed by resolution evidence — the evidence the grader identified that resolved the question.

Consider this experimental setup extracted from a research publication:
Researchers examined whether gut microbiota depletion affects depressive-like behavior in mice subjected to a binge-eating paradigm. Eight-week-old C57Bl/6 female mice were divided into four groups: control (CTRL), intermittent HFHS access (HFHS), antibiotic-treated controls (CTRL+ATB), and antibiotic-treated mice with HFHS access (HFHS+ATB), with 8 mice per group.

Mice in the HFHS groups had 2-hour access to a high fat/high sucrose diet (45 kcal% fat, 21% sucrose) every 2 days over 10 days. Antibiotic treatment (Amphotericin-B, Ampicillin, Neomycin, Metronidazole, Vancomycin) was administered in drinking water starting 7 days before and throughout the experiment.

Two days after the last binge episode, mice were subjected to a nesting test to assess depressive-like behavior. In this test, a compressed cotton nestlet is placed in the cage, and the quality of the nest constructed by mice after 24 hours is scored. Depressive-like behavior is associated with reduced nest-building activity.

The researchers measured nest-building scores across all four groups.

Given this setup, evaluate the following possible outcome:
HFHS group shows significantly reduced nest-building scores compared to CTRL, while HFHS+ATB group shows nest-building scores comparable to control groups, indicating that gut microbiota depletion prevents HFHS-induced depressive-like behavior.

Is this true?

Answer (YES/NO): NO